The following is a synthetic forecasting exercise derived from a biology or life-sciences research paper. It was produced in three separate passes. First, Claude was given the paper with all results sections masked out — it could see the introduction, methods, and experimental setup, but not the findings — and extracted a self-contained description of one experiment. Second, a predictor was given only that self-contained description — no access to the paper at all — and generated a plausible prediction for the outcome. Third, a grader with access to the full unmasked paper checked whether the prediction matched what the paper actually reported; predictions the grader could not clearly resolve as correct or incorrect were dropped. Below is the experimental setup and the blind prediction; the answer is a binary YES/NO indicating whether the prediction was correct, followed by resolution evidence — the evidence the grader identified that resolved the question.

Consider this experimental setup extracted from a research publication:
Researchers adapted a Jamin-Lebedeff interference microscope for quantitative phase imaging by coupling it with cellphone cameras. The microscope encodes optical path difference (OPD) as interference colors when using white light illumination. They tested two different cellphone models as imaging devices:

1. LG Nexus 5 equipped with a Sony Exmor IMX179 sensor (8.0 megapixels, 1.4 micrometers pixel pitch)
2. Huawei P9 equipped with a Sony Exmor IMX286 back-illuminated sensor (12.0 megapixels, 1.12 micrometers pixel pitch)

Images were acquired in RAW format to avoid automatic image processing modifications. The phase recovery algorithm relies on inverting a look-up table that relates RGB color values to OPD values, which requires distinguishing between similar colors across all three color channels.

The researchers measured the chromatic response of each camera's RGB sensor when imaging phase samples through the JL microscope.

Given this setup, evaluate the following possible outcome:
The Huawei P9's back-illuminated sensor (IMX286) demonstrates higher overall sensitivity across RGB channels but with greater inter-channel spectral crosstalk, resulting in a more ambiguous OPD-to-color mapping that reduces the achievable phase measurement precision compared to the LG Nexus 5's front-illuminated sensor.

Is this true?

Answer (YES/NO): NO